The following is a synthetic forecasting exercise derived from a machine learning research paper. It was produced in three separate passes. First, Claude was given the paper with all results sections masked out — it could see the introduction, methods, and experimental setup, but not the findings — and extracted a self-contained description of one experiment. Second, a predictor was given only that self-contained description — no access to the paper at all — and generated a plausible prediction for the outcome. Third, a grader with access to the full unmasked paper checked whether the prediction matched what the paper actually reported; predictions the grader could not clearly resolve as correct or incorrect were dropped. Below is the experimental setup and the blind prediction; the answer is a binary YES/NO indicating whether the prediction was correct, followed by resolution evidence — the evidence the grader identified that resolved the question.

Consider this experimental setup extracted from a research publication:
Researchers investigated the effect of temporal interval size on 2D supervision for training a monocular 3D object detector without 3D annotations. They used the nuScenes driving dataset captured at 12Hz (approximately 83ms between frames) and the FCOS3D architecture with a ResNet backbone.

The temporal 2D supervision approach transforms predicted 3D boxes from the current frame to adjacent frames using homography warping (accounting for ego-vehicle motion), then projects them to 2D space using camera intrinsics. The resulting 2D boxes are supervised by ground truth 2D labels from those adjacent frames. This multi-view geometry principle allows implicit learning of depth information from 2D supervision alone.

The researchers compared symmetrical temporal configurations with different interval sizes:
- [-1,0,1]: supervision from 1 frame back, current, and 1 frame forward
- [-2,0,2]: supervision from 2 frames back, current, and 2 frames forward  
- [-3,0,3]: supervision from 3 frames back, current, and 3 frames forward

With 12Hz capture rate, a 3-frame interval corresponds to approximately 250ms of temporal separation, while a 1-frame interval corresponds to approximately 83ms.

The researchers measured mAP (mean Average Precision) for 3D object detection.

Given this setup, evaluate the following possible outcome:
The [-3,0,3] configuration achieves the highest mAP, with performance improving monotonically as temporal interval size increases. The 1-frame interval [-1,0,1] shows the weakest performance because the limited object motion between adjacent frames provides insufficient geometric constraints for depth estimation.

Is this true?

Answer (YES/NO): NO